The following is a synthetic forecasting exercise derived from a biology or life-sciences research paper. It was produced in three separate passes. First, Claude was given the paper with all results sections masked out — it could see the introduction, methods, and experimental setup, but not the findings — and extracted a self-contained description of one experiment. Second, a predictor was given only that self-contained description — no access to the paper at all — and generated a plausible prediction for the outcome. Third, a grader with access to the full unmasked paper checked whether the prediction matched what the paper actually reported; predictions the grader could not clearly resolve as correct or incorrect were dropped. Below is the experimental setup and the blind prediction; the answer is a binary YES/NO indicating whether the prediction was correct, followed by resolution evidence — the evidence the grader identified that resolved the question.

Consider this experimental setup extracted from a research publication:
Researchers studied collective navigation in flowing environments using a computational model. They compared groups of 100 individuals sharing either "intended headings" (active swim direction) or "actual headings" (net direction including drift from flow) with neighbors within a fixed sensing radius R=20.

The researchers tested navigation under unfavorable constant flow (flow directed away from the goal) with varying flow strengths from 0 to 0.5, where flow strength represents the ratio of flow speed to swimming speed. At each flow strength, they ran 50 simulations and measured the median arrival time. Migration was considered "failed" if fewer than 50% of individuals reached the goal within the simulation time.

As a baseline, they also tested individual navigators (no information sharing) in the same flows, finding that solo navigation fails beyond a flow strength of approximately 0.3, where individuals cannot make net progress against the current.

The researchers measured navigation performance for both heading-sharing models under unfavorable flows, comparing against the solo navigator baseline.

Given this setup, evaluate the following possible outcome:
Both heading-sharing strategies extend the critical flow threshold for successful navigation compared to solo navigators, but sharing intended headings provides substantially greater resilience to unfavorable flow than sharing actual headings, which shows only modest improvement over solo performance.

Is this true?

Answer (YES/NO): NO